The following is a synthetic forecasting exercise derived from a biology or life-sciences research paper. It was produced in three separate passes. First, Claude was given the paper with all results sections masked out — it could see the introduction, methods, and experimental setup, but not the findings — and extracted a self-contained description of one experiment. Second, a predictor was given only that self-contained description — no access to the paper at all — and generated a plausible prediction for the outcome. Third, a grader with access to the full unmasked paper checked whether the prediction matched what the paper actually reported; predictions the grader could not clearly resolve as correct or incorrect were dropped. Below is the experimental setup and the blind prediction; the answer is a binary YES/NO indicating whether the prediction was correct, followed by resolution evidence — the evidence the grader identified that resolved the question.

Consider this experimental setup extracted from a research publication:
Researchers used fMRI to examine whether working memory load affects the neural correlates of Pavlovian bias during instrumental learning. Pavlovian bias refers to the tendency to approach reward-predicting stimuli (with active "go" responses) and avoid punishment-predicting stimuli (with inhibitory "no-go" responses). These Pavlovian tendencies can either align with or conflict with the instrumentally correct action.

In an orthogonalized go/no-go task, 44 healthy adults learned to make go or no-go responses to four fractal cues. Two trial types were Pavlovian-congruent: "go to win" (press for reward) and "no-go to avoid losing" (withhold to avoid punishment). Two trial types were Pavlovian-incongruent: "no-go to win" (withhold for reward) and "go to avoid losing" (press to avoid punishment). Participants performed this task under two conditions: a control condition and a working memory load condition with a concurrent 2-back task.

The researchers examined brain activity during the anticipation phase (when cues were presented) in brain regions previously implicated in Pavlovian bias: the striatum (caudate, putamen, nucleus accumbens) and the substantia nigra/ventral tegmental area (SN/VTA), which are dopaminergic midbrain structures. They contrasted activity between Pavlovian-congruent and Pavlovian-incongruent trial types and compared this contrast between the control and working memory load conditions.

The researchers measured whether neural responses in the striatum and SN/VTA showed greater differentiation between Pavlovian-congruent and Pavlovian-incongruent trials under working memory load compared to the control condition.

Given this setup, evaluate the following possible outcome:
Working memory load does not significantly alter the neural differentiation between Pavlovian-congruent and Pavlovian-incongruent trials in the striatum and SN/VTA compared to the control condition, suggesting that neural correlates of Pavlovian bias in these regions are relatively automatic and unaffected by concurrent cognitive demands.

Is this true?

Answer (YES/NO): YES